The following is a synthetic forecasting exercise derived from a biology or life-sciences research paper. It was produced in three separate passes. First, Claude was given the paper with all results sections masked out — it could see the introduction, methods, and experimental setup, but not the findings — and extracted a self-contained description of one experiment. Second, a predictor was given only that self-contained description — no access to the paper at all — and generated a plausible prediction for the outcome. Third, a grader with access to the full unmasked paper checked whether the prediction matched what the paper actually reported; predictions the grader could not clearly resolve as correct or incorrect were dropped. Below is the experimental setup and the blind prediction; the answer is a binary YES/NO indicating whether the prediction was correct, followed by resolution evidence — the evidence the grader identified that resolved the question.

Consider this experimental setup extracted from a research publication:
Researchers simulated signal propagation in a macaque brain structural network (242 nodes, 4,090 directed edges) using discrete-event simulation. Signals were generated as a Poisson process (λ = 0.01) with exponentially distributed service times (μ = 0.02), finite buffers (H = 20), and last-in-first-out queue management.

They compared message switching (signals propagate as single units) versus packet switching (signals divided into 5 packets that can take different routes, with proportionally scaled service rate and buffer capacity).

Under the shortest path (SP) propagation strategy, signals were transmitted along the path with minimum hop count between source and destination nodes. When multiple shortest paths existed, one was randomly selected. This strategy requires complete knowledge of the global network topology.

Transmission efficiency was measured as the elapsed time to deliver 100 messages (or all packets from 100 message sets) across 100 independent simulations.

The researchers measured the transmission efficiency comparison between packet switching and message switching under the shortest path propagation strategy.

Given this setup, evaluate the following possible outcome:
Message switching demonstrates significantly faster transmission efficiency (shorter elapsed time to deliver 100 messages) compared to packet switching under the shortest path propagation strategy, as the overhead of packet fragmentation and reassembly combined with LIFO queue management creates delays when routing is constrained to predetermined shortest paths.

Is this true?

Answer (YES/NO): NO